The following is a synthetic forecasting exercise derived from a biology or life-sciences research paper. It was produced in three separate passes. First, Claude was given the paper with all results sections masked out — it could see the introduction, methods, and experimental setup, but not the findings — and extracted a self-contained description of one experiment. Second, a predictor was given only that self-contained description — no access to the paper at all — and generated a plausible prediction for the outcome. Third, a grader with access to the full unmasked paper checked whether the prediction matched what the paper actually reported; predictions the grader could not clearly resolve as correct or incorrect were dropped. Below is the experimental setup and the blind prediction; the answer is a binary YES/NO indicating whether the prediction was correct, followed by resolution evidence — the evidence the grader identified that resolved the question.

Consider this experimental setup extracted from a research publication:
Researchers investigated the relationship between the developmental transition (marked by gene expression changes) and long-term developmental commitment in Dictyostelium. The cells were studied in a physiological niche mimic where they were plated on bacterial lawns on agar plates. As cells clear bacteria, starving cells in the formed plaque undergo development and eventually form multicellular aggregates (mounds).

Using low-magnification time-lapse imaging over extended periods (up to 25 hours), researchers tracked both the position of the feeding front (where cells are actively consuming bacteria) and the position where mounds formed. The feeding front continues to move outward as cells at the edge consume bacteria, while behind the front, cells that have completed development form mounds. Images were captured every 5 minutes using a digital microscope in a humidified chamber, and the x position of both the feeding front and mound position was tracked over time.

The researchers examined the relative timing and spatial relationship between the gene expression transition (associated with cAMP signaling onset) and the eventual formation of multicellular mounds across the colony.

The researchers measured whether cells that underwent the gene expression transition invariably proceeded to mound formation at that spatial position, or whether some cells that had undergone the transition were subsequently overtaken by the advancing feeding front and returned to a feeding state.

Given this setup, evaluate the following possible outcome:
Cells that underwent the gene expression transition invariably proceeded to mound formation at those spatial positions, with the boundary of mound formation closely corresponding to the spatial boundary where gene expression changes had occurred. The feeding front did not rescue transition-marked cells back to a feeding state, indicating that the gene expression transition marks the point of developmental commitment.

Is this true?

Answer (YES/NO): NO